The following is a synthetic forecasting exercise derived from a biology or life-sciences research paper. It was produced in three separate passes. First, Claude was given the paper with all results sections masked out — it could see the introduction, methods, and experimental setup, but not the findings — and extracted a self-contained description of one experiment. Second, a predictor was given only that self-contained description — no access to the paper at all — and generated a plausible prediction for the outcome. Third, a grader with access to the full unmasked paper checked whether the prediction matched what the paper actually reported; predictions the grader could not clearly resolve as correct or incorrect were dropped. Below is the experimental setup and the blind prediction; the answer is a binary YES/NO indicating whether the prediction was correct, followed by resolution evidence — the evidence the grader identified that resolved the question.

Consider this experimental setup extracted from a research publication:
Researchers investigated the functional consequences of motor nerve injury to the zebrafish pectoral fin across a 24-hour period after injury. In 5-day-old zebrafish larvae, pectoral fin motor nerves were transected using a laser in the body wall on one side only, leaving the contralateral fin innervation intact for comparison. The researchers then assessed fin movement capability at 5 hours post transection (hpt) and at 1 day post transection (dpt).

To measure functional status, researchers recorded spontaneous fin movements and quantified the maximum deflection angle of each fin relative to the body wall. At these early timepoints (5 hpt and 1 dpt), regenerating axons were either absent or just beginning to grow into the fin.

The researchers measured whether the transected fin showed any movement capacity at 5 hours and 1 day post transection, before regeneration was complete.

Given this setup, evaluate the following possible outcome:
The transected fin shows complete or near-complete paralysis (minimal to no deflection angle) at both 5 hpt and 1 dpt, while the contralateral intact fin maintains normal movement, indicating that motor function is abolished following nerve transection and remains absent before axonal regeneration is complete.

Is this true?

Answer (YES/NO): YES